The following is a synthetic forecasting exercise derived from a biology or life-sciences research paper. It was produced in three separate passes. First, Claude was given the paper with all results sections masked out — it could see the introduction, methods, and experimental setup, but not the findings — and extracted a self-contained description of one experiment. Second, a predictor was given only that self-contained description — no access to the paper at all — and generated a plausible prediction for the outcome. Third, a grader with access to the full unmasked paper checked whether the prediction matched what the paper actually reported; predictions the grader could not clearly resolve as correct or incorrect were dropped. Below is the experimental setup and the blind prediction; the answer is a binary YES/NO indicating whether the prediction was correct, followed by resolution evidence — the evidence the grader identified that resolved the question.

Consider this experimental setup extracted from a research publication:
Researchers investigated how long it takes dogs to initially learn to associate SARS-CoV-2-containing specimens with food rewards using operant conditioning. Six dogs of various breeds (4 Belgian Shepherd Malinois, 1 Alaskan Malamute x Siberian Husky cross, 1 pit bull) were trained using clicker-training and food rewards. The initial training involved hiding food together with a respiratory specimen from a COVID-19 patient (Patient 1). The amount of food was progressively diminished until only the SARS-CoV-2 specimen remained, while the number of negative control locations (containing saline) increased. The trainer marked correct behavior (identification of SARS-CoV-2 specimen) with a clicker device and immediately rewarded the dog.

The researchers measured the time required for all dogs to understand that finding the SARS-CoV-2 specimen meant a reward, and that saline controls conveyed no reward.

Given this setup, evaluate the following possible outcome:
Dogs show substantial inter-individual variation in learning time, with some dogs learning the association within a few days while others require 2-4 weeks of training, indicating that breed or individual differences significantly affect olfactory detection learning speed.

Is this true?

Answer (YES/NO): NO